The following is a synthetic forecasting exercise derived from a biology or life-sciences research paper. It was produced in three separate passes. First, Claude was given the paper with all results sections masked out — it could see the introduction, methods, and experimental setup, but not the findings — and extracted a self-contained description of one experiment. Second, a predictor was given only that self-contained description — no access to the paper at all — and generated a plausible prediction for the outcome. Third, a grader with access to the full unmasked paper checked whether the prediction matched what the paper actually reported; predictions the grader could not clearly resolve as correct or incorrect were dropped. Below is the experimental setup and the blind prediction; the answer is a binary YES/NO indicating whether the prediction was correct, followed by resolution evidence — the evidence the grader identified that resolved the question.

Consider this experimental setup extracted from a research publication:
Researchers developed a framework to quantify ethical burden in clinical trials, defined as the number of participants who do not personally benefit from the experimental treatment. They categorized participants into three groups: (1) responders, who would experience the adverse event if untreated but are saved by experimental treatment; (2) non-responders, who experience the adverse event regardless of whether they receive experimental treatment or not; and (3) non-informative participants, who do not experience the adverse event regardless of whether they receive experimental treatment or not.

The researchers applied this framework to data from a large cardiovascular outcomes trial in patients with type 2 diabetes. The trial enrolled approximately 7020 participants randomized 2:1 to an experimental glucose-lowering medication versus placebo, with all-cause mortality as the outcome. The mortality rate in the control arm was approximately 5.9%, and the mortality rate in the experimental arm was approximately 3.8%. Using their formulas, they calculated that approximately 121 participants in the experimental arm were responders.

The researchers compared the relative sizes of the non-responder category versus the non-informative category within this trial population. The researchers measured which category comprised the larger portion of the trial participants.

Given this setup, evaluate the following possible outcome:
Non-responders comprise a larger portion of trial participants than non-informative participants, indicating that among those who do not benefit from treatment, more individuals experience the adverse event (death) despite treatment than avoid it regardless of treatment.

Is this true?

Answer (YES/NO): NO